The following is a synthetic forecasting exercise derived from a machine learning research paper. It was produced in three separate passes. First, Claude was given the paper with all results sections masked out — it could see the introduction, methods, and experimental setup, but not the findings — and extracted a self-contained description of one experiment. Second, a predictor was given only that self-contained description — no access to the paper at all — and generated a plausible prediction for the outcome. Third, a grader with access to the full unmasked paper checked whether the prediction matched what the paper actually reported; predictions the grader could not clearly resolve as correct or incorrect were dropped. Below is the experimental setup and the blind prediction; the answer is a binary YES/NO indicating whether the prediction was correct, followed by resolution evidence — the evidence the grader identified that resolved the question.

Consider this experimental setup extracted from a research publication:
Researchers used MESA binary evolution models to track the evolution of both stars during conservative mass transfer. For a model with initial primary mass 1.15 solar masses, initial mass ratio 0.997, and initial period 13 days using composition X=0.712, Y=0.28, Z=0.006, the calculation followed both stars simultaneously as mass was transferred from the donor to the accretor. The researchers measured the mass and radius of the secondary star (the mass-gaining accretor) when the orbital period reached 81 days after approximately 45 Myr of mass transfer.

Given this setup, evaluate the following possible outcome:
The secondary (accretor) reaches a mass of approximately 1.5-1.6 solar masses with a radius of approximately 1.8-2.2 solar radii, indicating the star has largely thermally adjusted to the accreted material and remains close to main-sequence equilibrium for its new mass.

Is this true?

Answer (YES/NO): NO